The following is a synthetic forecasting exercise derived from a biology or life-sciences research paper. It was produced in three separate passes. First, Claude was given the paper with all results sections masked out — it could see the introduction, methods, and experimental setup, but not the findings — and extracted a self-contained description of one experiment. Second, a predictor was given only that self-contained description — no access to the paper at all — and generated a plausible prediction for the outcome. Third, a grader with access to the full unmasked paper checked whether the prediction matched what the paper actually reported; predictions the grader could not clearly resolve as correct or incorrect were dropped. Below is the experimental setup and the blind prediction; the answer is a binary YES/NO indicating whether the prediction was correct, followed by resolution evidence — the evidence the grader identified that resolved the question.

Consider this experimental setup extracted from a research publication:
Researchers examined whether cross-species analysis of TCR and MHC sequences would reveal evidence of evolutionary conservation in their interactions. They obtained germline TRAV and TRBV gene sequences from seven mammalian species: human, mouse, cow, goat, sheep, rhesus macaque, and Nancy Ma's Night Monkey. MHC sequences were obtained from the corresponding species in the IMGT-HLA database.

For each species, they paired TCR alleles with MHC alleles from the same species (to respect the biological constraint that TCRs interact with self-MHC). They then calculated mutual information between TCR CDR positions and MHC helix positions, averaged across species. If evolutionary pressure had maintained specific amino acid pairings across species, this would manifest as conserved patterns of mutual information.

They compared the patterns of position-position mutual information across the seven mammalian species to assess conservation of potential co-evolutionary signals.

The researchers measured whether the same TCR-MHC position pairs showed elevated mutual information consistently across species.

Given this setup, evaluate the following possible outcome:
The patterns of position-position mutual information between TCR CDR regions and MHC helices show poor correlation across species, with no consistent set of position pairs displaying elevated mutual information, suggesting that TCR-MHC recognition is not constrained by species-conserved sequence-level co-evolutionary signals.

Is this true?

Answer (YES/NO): YES